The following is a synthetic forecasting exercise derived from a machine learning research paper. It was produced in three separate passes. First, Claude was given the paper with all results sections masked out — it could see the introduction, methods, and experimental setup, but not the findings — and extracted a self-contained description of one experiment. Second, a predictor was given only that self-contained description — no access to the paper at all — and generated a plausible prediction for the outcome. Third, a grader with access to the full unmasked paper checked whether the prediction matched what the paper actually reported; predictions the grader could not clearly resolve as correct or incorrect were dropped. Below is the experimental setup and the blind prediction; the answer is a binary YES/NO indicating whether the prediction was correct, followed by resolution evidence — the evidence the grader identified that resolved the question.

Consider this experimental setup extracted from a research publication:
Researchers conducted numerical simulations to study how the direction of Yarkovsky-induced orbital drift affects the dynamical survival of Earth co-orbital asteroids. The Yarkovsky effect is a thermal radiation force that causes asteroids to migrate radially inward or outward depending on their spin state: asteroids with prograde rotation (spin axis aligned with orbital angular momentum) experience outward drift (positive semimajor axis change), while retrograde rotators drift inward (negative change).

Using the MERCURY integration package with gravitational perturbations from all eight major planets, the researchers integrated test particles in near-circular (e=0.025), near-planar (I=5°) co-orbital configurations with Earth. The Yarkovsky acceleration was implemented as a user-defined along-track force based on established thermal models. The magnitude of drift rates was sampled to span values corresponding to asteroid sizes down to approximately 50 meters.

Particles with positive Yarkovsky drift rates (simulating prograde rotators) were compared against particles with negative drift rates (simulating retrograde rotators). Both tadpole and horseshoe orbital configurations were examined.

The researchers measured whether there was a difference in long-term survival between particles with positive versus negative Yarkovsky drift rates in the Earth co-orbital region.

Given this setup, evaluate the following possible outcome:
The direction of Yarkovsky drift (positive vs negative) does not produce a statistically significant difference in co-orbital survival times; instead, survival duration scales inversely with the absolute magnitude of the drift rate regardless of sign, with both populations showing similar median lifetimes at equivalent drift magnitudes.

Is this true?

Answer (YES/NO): NO